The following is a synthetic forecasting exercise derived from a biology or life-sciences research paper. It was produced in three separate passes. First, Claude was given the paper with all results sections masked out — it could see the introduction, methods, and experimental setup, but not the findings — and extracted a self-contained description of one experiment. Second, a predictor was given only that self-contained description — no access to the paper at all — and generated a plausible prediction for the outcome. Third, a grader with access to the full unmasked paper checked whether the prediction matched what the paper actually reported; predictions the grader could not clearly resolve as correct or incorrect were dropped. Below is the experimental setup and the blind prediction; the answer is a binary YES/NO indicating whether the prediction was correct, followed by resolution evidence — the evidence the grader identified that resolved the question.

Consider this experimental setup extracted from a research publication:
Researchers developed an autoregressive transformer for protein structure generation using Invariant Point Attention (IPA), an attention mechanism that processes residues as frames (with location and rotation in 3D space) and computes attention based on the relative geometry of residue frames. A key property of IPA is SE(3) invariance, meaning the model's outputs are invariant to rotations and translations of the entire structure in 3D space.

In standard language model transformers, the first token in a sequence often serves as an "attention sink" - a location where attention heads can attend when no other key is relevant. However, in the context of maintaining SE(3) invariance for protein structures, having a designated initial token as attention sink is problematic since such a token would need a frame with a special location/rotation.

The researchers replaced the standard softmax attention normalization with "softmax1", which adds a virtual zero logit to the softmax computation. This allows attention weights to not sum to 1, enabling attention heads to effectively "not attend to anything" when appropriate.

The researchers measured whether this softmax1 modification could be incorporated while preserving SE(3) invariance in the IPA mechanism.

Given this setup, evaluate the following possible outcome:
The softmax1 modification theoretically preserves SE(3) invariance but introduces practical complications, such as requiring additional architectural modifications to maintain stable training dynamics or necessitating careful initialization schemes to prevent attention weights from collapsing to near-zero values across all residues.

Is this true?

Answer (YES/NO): NO